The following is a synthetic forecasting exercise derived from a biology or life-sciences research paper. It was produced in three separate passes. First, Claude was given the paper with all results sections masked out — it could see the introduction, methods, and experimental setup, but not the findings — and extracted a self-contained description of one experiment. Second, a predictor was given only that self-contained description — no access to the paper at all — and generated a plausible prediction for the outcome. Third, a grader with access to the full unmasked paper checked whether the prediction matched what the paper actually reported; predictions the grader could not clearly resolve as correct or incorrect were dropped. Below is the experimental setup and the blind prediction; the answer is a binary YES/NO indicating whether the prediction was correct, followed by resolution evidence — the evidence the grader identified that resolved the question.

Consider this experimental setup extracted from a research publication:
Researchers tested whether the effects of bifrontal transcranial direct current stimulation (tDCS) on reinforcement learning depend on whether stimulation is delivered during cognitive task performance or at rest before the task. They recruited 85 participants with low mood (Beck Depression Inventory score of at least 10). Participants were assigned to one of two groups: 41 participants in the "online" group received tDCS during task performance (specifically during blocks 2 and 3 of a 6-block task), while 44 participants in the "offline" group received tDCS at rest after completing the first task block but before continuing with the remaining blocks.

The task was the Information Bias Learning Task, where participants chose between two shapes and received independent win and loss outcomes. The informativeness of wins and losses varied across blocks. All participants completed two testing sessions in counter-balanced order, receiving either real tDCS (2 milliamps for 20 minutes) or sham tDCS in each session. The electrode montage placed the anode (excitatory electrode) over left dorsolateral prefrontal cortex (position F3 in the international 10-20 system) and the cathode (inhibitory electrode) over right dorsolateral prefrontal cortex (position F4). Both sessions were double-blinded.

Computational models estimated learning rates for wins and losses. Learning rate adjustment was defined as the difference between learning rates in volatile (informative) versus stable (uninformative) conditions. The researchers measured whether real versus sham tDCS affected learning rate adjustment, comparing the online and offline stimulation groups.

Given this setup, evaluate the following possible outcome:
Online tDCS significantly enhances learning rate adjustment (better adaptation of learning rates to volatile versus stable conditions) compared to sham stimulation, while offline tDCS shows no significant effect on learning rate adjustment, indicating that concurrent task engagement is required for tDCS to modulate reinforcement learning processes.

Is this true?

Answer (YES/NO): NO